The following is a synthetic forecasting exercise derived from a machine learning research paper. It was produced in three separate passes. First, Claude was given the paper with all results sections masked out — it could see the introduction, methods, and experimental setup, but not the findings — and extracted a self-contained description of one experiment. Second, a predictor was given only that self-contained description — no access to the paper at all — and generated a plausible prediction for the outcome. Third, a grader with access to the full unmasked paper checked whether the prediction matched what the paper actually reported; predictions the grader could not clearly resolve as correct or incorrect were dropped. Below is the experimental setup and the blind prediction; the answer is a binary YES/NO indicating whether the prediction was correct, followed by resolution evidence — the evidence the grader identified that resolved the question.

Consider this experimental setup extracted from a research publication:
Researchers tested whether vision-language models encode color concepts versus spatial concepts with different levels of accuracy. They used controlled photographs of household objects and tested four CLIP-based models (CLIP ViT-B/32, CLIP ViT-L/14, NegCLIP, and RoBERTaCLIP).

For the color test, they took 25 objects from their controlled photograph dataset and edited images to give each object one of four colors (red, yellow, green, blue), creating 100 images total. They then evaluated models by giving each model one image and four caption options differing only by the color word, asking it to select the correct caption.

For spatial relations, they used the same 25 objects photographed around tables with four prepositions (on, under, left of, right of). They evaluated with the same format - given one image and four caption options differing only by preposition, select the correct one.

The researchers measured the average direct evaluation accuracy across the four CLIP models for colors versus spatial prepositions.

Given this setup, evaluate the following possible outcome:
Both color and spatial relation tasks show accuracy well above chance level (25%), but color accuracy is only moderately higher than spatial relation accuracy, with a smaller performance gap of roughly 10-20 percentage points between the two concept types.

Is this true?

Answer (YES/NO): NO